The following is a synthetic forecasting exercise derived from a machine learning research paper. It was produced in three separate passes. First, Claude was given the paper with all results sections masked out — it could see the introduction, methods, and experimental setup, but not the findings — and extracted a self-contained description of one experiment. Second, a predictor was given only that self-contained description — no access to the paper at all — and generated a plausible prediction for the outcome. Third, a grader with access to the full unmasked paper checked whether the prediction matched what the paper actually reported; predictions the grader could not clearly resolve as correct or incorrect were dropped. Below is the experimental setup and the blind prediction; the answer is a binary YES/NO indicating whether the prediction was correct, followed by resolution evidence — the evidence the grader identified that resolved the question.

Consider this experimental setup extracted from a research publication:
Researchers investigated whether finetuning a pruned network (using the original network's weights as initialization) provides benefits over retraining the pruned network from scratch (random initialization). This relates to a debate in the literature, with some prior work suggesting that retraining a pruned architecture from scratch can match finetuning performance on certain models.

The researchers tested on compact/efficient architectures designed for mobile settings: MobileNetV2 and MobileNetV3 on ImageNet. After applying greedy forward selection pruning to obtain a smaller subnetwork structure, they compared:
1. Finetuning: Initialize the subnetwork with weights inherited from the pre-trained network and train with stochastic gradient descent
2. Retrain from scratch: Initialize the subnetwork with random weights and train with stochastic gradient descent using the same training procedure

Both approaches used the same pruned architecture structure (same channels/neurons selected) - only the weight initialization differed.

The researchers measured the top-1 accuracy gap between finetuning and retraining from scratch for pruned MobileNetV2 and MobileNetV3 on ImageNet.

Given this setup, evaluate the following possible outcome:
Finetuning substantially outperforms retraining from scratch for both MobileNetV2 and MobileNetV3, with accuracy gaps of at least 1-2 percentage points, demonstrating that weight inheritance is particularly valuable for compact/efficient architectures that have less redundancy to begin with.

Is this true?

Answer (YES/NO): NO